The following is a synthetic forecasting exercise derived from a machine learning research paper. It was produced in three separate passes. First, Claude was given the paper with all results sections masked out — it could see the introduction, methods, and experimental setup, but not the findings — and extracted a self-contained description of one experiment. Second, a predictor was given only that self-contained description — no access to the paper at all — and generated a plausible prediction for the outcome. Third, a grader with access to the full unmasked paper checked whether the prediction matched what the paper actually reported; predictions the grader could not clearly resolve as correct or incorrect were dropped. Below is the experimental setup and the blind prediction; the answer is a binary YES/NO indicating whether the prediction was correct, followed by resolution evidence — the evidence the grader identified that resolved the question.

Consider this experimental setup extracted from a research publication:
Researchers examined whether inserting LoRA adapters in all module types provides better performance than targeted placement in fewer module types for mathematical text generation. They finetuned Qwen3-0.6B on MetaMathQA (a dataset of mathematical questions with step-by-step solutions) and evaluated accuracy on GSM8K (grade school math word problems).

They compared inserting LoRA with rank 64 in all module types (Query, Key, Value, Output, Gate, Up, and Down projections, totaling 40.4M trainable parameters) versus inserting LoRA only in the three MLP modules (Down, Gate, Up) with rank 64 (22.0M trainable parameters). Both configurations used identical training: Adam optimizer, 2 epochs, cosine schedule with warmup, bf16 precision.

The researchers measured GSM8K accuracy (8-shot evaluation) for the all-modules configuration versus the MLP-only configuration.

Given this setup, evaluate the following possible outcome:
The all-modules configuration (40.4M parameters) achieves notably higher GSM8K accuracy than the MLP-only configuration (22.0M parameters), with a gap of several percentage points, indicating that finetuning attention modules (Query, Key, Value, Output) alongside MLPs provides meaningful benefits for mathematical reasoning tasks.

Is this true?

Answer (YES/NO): NO